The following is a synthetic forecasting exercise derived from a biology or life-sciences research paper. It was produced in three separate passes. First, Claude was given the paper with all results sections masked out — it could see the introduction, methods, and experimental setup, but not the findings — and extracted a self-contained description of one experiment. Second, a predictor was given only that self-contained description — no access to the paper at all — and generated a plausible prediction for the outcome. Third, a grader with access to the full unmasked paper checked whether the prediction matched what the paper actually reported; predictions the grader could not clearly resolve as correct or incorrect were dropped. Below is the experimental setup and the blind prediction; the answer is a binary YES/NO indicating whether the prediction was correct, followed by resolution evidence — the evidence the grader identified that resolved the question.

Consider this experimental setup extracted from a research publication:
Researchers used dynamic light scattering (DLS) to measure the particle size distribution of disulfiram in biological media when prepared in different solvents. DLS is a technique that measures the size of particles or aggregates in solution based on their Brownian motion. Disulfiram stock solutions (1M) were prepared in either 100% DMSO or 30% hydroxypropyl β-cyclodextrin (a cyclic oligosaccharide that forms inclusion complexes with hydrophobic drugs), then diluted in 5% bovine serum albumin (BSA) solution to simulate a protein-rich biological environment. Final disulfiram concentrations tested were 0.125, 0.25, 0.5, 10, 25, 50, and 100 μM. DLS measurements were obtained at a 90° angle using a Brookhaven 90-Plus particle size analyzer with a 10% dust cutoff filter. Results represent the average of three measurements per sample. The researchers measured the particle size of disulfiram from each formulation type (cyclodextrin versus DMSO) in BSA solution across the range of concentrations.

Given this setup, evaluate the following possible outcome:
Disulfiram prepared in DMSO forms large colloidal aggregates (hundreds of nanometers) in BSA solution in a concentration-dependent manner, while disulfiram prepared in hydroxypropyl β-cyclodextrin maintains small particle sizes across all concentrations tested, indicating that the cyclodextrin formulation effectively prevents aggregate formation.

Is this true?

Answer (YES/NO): NO